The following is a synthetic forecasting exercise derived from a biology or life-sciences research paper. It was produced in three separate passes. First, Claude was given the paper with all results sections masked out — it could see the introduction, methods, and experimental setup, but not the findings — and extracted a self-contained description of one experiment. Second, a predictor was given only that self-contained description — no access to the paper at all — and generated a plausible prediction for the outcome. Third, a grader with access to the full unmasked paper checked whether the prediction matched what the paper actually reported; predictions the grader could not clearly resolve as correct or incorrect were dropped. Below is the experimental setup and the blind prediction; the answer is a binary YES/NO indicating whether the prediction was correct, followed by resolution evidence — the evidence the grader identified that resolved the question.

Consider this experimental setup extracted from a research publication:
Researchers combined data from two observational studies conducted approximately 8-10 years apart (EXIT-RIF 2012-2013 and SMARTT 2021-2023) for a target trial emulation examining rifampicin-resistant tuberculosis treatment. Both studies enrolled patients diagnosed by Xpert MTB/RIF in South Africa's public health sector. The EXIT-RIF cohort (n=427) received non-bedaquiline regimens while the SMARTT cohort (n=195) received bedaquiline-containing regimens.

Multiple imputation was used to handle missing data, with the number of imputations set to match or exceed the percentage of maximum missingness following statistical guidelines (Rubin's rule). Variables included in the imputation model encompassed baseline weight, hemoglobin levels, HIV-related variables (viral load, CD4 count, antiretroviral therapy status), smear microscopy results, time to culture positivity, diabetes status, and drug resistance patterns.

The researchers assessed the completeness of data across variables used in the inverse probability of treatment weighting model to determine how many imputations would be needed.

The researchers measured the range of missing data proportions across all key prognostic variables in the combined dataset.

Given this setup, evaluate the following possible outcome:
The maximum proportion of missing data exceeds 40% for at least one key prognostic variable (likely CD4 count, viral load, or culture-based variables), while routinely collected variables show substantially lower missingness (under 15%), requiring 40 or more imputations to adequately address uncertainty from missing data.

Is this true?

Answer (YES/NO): NO